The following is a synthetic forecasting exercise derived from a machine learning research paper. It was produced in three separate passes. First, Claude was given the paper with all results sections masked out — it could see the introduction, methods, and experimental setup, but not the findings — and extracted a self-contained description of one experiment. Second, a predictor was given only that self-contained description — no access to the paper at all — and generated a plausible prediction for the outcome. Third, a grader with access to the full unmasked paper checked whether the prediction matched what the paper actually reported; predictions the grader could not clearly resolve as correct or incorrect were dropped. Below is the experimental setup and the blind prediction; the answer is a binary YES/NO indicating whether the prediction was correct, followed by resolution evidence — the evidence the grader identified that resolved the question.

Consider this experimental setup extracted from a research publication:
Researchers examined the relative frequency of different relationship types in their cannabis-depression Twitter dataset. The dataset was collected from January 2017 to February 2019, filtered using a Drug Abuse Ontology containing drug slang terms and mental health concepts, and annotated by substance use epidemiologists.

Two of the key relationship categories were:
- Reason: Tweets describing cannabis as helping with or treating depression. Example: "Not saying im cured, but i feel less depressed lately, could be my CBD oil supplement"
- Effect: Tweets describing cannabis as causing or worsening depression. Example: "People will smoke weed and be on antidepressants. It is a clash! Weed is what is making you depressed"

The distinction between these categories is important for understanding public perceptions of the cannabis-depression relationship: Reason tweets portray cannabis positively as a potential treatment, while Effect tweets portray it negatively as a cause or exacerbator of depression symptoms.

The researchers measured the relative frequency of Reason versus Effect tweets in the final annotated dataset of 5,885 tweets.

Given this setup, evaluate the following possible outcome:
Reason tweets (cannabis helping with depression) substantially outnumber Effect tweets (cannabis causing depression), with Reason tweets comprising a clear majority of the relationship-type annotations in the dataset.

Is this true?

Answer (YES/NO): YES